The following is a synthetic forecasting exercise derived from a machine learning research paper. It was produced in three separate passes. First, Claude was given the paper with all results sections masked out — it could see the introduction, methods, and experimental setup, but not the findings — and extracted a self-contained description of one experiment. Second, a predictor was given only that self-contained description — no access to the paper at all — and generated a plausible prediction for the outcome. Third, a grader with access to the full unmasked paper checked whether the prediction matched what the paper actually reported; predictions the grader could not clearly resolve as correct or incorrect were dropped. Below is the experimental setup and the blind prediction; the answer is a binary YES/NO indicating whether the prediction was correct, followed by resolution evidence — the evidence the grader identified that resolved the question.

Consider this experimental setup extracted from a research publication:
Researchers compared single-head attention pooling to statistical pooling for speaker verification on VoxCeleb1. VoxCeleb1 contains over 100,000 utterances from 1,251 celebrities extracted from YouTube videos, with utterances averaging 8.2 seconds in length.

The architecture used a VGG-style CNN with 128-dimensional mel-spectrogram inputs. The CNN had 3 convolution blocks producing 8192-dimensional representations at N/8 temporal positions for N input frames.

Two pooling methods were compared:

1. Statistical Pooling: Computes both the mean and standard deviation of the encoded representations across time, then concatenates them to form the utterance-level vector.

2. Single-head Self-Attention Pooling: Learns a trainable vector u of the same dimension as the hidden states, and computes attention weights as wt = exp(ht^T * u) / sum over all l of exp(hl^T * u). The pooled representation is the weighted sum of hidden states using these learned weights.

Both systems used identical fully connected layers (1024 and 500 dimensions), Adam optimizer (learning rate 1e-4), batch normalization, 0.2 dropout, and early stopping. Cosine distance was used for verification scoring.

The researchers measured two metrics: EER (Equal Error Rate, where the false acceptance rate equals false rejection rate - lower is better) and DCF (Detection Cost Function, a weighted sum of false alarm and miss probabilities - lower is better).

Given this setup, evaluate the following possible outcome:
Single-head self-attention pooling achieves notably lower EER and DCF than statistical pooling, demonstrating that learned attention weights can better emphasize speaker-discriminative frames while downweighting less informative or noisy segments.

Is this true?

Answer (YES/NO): NO